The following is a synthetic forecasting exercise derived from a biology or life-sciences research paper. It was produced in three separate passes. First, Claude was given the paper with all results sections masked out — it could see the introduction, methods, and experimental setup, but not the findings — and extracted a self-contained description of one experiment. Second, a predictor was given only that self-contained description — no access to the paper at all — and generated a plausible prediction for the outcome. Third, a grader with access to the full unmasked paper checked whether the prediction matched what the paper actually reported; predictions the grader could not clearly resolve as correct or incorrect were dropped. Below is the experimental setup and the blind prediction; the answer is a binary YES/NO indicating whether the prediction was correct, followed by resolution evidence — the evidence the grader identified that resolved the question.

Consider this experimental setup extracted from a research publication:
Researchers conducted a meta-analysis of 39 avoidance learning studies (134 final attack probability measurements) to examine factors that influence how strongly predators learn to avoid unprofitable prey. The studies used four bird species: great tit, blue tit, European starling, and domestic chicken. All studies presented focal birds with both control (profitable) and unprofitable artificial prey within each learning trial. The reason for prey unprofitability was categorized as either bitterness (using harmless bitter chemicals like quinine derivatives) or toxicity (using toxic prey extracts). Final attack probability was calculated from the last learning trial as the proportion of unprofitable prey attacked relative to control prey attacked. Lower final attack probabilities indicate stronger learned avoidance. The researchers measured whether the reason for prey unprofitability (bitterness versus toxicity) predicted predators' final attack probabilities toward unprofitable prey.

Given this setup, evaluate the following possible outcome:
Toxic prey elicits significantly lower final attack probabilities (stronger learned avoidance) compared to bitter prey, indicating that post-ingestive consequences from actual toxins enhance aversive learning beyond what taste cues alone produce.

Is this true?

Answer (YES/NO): NO